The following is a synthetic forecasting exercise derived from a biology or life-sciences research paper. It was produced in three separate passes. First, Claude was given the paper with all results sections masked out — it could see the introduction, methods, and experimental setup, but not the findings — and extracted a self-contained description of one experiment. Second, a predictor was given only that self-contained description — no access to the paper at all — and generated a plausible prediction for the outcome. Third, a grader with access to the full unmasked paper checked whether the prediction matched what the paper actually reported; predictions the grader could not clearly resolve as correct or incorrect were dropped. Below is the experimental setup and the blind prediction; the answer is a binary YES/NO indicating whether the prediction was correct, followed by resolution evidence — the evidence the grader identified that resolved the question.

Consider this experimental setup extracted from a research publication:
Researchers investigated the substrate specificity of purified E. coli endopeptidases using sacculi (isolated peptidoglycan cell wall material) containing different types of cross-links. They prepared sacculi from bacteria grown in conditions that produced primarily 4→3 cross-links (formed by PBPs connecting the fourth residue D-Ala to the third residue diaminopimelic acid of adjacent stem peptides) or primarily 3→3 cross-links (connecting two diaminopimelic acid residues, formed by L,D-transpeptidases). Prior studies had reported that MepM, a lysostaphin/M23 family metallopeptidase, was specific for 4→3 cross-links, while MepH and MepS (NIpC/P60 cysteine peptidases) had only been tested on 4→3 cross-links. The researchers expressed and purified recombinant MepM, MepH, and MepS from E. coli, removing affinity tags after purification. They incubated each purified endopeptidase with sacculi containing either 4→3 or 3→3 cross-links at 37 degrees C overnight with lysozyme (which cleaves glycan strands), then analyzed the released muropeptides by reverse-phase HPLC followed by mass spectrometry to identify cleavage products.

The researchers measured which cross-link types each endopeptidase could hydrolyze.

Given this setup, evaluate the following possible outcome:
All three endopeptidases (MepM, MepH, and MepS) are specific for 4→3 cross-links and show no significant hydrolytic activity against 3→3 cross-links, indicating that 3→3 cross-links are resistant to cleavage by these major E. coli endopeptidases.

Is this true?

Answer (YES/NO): NO